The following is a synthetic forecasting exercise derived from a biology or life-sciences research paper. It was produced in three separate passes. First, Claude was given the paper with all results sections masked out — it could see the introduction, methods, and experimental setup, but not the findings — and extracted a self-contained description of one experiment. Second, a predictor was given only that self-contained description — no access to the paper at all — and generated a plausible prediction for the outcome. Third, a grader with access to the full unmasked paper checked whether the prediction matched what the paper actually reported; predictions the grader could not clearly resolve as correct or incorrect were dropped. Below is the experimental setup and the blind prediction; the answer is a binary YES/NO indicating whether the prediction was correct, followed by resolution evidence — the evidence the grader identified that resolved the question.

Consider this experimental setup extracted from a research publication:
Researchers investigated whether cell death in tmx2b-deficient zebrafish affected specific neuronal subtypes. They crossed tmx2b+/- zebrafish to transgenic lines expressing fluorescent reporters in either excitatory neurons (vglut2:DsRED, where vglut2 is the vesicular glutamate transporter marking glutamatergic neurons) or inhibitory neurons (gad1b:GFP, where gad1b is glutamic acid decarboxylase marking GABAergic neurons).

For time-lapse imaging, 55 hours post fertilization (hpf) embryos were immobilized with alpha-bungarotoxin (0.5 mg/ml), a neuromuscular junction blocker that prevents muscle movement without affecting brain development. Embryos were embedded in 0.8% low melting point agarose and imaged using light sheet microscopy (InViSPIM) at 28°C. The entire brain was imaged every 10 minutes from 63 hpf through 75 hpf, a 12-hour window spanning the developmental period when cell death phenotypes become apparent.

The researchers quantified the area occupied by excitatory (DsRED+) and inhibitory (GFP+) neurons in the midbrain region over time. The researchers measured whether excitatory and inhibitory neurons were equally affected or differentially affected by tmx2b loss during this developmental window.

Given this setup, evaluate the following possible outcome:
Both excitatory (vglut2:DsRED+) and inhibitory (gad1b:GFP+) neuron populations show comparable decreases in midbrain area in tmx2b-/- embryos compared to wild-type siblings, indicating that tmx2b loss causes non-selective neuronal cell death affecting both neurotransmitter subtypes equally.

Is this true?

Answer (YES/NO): YES